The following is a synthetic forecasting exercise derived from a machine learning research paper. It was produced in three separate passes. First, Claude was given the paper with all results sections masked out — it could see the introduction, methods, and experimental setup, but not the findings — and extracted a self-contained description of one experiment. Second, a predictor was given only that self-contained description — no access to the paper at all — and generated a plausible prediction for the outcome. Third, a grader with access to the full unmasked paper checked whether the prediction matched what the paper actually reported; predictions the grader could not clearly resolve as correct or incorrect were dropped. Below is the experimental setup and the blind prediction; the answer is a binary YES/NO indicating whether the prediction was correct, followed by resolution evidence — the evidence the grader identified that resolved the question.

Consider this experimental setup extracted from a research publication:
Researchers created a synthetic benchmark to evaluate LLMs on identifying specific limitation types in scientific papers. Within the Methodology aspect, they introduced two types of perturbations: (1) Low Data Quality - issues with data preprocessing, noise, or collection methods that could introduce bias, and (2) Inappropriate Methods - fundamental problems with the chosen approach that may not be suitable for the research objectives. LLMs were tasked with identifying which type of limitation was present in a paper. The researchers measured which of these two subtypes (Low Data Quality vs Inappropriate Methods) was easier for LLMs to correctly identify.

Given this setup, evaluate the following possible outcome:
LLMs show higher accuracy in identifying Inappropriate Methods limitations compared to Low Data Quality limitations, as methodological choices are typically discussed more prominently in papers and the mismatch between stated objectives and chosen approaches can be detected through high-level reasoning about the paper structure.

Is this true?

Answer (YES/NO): NO